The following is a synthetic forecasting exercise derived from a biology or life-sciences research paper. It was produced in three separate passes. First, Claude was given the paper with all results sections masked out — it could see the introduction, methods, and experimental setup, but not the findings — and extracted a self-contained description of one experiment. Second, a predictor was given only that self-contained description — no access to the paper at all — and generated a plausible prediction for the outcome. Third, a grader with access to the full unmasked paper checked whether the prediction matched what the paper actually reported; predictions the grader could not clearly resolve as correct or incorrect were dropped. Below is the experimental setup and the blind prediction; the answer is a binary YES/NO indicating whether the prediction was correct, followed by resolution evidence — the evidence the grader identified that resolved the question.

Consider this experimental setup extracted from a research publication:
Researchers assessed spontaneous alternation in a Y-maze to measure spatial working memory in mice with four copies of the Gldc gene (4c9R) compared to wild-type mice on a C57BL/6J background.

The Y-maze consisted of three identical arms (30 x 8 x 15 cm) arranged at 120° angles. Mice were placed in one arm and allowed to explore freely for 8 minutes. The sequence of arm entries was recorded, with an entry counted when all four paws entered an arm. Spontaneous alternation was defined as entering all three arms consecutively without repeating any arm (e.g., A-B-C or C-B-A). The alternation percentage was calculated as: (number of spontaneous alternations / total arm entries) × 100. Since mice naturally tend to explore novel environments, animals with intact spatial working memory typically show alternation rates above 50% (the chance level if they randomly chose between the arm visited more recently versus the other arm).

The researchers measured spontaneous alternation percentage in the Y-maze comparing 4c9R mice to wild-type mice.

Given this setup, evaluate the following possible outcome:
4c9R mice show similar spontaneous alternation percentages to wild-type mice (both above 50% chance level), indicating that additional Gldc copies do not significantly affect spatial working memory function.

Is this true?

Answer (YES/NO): NO